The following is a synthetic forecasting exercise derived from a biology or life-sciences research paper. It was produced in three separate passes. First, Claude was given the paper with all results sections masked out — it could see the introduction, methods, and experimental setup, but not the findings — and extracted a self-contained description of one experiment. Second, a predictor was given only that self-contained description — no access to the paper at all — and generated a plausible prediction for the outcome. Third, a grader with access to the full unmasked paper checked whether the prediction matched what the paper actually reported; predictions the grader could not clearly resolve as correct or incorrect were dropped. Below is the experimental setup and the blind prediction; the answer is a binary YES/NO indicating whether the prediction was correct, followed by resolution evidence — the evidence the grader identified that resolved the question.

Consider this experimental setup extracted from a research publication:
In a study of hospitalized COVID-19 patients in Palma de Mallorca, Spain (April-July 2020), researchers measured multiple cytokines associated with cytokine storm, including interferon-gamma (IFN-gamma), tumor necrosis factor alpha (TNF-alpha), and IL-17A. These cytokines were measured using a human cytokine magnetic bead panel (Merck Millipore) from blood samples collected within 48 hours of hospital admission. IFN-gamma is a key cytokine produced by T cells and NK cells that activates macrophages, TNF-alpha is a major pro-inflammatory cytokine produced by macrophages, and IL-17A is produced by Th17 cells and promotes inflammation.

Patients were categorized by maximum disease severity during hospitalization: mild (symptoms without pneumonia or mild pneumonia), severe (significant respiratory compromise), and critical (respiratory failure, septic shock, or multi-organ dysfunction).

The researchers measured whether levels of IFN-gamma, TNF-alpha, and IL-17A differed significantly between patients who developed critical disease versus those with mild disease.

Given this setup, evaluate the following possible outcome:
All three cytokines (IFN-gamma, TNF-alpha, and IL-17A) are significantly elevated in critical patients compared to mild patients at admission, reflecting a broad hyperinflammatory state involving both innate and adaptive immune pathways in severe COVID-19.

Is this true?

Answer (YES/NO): NO